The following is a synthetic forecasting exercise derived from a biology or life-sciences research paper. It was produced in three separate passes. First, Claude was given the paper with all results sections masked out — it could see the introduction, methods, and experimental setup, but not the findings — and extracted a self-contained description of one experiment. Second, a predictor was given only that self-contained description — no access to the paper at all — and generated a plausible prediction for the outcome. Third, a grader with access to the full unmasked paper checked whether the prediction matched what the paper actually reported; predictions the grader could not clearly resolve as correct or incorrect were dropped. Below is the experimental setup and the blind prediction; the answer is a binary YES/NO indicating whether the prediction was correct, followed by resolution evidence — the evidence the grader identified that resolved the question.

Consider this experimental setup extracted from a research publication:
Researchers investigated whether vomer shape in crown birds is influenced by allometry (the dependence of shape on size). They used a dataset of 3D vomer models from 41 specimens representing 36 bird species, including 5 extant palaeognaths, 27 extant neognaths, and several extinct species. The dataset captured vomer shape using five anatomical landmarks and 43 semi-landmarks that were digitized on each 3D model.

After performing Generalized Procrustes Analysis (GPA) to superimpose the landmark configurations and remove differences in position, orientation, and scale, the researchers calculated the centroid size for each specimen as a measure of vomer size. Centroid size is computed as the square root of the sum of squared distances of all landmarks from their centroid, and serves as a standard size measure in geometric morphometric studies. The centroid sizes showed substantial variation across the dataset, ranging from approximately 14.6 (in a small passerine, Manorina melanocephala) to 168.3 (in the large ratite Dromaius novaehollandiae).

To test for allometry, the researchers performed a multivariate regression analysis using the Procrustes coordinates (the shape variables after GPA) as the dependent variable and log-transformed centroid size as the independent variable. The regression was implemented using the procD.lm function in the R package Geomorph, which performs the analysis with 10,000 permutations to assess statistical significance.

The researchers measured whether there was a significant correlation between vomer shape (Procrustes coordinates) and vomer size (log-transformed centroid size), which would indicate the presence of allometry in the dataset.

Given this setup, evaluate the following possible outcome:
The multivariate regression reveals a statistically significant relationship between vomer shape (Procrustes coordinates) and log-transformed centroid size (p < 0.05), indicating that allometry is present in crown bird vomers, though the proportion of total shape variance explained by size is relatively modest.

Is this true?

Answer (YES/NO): YES